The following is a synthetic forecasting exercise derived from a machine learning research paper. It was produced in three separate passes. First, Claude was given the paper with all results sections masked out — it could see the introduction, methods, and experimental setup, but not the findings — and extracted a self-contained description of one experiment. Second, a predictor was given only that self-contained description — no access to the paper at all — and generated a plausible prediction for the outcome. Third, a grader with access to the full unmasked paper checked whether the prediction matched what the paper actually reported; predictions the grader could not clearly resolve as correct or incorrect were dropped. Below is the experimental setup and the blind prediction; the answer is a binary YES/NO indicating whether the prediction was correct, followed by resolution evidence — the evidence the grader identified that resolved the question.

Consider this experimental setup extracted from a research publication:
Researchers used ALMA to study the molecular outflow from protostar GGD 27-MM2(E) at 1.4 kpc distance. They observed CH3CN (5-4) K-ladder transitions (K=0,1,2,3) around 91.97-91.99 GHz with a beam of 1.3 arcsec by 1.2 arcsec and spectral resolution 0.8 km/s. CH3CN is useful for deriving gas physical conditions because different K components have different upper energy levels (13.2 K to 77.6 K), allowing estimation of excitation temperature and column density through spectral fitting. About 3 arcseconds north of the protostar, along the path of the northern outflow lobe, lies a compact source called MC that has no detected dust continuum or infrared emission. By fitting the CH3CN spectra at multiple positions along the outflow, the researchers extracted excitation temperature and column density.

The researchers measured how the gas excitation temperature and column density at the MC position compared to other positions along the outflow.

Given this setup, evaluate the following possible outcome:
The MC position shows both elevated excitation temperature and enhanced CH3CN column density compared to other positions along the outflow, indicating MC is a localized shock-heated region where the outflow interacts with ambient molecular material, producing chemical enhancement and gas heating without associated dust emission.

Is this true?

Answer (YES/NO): YES